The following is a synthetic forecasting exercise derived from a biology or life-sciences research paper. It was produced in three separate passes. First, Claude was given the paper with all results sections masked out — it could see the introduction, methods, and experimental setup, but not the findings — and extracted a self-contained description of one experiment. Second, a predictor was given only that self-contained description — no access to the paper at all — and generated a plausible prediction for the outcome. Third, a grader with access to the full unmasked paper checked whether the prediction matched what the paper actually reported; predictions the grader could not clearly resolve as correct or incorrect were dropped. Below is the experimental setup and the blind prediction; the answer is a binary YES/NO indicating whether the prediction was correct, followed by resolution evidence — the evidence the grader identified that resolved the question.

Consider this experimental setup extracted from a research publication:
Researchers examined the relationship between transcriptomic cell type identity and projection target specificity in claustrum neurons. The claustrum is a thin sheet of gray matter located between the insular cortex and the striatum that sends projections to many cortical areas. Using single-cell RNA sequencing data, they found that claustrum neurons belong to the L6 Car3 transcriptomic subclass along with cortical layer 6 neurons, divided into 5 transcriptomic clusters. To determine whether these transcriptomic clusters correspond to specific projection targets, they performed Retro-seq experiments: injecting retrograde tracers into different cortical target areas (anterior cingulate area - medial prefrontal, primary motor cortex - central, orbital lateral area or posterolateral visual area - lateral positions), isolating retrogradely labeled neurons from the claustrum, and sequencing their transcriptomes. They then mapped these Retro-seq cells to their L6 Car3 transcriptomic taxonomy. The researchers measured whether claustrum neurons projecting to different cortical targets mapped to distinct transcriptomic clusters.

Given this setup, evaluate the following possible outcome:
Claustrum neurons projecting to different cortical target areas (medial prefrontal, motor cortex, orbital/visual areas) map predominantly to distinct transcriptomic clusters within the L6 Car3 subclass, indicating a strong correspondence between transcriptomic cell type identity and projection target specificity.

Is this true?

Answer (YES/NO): NO